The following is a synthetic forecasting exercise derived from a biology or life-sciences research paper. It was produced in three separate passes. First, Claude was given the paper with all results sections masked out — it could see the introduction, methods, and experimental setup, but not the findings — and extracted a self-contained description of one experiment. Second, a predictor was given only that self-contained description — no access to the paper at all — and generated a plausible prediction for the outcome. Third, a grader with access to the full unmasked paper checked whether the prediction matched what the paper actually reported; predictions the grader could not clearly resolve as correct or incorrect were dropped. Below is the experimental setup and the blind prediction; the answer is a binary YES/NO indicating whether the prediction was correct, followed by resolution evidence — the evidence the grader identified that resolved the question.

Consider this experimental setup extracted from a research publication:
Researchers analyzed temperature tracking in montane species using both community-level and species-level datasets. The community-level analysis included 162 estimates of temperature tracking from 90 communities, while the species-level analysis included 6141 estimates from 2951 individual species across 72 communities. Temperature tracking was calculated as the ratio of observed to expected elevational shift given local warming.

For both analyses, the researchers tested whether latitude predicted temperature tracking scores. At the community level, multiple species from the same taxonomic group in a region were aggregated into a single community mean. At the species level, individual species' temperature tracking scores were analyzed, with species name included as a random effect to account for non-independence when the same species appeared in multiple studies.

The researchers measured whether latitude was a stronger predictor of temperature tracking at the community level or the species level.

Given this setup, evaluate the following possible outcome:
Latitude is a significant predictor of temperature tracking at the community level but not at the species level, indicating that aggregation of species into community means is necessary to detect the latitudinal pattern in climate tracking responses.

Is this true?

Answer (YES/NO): NO